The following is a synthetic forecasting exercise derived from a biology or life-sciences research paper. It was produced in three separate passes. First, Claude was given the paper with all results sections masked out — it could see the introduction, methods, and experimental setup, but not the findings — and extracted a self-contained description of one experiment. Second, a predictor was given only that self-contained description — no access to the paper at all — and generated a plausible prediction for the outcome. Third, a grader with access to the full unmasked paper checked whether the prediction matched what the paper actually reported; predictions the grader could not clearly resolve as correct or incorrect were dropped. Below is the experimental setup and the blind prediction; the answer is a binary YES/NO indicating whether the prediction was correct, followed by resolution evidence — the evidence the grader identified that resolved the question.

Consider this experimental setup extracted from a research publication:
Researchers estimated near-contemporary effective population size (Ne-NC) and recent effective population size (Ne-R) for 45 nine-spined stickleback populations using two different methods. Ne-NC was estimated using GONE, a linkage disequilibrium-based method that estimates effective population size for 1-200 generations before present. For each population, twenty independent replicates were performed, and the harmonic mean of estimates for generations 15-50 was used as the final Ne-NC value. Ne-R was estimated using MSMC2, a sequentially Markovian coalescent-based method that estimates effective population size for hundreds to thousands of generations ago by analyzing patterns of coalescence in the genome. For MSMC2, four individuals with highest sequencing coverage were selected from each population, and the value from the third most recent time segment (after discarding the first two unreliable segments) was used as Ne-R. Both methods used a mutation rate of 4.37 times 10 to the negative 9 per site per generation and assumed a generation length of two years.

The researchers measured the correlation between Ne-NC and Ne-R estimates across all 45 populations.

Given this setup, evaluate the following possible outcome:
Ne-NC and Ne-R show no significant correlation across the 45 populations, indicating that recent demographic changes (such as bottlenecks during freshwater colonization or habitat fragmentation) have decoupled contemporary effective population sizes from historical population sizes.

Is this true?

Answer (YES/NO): YES